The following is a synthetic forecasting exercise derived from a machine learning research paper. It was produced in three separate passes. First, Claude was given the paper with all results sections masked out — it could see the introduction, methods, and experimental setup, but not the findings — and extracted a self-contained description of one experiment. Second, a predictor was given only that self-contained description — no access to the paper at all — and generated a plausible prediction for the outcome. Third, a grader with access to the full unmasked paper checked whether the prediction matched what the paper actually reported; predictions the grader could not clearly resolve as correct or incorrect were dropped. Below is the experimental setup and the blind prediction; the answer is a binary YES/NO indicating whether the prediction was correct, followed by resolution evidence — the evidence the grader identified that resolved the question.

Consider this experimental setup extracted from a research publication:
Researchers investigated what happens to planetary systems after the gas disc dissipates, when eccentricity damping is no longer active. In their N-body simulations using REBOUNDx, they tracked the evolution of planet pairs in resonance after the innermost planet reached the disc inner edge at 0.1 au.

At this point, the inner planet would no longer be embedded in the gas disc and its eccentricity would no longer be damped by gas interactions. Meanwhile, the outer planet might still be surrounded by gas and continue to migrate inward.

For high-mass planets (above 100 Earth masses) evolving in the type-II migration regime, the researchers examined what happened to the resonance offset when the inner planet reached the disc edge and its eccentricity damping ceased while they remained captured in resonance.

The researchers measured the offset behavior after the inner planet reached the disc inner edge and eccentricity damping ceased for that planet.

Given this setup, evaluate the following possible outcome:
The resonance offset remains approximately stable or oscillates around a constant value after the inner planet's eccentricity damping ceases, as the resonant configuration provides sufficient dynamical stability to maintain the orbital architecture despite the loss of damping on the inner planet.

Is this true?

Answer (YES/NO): YES